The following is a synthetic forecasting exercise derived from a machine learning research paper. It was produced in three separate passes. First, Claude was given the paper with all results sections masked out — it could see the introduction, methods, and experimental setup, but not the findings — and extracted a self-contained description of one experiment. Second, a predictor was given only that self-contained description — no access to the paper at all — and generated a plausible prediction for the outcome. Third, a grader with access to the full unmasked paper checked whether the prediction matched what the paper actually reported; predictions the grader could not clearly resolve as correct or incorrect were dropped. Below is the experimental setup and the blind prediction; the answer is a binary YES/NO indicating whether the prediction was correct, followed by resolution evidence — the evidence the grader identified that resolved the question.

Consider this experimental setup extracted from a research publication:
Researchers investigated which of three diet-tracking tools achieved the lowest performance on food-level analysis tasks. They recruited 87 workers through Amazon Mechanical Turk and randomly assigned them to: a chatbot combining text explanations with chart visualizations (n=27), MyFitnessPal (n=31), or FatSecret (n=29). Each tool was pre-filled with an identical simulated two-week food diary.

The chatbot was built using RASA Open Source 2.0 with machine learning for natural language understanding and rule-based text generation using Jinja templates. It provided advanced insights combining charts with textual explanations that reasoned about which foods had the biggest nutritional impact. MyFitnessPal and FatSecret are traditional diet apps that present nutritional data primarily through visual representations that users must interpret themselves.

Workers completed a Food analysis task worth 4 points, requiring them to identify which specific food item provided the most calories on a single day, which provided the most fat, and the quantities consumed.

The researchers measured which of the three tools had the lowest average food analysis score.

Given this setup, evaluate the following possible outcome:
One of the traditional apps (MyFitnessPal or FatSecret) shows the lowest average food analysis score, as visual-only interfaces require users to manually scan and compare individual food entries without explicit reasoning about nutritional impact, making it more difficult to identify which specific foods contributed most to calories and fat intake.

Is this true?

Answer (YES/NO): YES